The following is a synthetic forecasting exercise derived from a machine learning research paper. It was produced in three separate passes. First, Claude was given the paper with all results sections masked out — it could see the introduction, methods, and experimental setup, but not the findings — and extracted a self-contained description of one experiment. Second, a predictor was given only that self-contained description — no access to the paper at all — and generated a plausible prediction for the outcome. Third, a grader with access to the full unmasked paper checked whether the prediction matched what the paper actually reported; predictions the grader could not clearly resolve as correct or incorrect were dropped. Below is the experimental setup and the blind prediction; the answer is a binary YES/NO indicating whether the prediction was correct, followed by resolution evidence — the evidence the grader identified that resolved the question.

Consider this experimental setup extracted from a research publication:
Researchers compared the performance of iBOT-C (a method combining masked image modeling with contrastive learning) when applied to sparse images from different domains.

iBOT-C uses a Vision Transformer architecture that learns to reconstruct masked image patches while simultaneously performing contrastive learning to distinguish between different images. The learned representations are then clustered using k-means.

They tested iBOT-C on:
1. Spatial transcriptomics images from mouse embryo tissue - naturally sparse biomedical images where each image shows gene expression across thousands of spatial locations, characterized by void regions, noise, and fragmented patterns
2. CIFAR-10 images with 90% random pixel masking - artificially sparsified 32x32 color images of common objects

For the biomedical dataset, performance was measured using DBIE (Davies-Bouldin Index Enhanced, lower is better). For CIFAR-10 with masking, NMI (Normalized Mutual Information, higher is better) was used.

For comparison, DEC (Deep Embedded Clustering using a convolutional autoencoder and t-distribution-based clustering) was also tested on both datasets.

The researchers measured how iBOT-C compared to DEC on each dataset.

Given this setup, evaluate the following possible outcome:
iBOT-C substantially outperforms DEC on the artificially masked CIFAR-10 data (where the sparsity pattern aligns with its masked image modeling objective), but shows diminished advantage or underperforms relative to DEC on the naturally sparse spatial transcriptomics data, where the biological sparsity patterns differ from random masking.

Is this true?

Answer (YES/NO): YES